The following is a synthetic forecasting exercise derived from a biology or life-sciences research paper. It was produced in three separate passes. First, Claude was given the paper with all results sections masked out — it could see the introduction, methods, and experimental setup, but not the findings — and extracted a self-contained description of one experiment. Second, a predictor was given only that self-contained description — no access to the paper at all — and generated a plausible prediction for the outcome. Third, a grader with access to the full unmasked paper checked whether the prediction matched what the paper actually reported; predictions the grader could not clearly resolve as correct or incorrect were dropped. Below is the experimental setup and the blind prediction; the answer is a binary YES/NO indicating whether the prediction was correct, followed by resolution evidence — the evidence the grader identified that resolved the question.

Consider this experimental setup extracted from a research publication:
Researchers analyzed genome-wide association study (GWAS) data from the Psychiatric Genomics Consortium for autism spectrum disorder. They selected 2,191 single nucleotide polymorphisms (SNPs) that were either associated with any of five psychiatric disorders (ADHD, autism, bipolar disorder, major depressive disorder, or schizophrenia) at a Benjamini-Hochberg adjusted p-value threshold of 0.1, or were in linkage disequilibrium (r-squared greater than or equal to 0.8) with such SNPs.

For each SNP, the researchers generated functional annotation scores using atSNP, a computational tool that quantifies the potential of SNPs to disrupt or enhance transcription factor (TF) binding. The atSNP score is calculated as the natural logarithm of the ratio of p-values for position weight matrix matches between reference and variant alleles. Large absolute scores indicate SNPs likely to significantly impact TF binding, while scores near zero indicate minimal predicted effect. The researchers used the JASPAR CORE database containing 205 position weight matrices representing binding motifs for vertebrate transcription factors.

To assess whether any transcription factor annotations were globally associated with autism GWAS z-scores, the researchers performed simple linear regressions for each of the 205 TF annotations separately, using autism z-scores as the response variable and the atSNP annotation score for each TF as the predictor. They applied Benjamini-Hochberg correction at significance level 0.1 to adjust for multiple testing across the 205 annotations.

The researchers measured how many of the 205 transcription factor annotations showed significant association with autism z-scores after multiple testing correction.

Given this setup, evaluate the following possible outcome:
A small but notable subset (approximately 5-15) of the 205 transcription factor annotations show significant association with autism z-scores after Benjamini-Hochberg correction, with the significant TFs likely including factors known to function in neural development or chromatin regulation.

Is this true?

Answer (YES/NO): NO